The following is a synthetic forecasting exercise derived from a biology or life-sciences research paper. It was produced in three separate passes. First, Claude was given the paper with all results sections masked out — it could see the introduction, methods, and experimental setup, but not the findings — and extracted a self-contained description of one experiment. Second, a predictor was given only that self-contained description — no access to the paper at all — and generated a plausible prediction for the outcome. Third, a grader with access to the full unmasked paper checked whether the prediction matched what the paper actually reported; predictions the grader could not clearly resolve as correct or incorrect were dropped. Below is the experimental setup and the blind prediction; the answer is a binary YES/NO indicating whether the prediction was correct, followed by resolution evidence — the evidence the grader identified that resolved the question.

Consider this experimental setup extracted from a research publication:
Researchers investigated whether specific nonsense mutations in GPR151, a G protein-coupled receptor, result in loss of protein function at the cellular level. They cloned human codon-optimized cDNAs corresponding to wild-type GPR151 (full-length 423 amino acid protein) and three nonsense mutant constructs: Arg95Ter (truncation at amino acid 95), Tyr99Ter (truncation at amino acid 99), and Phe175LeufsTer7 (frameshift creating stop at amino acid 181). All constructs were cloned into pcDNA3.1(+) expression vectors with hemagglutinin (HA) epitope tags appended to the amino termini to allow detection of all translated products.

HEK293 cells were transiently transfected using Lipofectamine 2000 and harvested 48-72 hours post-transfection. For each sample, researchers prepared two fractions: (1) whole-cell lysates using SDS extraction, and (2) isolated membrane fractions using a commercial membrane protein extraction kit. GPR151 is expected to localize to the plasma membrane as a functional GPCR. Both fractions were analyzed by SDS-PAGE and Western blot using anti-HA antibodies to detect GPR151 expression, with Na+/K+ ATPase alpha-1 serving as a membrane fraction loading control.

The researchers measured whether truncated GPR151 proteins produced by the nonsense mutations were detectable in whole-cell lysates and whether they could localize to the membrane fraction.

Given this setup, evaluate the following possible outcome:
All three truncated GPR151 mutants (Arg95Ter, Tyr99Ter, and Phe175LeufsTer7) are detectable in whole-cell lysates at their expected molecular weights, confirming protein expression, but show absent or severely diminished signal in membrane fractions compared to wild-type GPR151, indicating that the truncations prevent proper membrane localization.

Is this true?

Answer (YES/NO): NO